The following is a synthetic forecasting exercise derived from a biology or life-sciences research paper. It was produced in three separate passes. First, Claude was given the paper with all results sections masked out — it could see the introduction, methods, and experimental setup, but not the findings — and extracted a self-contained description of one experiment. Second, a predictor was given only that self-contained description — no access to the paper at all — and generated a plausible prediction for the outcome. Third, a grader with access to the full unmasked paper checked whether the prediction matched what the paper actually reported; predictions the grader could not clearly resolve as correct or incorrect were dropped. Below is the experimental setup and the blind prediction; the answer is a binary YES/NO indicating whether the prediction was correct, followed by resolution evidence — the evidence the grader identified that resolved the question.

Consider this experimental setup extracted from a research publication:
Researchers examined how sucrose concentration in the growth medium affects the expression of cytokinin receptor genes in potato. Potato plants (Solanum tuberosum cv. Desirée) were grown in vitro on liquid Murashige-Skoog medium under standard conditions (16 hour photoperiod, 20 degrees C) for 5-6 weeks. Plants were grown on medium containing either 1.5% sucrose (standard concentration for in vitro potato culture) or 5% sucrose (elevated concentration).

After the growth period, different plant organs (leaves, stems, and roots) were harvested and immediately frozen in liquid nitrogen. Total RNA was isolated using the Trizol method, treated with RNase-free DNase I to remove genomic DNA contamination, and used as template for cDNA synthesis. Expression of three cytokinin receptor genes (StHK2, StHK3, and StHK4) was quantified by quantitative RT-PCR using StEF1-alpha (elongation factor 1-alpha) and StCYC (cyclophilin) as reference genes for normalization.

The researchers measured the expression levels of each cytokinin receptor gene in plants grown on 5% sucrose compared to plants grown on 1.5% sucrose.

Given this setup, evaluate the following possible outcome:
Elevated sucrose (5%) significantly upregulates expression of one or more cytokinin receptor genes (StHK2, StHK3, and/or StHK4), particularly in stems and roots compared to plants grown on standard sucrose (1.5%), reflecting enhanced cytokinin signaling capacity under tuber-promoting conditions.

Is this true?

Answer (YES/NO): NO